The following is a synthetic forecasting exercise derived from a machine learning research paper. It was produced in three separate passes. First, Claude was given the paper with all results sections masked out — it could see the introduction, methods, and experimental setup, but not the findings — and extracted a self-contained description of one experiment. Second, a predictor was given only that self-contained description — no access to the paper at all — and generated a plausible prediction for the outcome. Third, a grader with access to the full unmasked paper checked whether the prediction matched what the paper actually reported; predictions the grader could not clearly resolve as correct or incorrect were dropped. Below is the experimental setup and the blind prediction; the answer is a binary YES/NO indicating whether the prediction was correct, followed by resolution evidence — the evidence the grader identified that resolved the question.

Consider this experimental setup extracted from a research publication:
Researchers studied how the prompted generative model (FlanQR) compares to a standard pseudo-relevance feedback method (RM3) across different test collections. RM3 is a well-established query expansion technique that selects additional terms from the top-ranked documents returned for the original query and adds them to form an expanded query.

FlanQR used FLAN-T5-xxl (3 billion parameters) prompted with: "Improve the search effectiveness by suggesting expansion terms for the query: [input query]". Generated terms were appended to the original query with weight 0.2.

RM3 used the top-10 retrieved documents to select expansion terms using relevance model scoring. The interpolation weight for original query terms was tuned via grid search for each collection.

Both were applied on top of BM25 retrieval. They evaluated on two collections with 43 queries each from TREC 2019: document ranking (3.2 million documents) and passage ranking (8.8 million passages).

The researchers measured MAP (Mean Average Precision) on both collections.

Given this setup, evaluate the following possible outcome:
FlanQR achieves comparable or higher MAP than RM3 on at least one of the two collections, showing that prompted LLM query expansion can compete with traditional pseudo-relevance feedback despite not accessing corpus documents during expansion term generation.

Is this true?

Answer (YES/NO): YES